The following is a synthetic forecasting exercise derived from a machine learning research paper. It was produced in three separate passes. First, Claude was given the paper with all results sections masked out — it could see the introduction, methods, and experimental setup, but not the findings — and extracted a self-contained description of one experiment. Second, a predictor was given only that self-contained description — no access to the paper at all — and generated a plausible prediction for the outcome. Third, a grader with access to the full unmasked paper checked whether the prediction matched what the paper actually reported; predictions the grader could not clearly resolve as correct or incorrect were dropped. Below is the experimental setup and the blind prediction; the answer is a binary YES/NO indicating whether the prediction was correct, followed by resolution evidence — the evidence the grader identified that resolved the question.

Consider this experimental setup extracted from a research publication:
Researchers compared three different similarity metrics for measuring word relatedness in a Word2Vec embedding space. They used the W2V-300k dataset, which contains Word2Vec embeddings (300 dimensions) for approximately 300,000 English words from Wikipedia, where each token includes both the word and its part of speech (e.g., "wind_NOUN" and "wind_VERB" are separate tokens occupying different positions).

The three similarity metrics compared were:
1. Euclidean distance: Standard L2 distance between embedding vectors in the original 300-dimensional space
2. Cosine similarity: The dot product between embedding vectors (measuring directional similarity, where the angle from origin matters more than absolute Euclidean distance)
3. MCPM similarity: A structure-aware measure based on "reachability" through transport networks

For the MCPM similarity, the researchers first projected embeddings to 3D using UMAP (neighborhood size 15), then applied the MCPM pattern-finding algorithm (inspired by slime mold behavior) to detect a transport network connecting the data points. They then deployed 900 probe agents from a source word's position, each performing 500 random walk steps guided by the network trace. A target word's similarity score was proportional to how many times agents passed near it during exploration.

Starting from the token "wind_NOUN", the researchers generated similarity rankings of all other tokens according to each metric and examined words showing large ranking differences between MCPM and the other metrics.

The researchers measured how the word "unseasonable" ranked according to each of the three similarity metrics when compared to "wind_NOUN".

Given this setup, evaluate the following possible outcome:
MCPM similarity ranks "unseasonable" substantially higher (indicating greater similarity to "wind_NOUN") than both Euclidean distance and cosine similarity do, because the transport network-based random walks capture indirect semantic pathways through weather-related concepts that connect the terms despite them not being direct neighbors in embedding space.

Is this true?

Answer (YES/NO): YES